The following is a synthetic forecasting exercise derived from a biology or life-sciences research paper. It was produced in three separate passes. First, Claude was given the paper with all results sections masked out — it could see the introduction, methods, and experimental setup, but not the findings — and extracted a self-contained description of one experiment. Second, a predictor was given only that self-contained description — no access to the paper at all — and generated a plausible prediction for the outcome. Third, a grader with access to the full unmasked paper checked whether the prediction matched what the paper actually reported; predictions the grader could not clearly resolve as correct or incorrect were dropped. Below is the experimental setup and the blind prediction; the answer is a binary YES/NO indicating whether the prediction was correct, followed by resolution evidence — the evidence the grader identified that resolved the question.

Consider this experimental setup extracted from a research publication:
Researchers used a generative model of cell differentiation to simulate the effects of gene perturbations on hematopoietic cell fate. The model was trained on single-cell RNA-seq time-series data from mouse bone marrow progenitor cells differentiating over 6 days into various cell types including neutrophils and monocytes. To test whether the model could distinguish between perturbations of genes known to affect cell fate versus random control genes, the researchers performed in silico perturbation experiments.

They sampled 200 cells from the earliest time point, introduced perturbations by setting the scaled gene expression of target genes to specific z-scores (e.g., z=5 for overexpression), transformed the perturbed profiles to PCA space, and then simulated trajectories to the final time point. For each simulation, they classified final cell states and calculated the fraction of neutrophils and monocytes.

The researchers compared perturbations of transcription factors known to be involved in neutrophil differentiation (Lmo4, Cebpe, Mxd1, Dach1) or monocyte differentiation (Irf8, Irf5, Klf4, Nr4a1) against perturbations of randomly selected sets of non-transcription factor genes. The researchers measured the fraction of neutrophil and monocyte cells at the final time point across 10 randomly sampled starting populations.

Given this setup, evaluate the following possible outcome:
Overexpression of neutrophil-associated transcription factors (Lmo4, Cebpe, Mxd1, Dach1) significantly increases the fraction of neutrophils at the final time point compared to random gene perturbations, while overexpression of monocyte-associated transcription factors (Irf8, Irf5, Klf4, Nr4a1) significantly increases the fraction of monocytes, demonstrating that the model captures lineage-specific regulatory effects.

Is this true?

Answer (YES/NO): YES